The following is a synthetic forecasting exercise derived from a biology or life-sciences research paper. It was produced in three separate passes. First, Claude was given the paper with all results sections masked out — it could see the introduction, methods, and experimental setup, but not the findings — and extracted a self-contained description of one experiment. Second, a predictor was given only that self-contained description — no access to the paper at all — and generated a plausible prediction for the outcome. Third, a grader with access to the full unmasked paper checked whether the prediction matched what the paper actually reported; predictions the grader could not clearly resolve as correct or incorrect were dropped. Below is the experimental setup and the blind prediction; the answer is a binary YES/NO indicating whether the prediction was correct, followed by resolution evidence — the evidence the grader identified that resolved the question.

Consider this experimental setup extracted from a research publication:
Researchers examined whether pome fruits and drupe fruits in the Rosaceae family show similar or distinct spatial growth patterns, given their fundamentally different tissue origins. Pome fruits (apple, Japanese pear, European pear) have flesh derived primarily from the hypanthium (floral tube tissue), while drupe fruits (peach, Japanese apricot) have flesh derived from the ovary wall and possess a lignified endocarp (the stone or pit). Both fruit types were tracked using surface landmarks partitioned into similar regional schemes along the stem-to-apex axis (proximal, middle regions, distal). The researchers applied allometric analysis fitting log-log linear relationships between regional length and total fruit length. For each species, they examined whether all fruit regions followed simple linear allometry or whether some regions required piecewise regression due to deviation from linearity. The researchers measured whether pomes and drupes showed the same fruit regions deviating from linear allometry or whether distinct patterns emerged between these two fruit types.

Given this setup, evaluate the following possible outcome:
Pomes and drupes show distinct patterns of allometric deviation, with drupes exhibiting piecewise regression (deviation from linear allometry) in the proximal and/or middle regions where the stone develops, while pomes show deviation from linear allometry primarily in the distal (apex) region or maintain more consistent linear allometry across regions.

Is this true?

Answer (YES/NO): NO